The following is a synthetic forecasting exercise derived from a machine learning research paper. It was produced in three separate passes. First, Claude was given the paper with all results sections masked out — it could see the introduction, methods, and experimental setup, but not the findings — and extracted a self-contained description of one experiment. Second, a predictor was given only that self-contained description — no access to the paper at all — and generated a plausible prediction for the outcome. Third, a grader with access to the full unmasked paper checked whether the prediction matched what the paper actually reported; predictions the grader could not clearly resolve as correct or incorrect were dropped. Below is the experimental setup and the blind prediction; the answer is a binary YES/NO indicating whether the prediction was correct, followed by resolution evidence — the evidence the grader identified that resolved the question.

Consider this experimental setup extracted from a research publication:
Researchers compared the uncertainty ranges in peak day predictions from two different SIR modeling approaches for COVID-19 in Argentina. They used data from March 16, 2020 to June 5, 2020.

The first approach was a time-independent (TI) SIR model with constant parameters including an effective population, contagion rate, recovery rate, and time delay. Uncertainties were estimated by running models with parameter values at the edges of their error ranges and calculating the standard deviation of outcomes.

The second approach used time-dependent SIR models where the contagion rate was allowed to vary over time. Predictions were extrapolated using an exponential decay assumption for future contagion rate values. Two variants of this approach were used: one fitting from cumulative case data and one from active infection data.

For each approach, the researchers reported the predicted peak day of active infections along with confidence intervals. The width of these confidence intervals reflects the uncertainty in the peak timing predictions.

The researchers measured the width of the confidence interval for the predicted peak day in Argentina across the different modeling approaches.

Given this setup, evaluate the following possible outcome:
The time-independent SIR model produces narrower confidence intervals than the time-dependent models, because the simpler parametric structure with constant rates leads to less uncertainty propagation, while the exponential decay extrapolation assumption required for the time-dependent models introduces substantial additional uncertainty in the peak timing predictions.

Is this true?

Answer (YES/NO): YES